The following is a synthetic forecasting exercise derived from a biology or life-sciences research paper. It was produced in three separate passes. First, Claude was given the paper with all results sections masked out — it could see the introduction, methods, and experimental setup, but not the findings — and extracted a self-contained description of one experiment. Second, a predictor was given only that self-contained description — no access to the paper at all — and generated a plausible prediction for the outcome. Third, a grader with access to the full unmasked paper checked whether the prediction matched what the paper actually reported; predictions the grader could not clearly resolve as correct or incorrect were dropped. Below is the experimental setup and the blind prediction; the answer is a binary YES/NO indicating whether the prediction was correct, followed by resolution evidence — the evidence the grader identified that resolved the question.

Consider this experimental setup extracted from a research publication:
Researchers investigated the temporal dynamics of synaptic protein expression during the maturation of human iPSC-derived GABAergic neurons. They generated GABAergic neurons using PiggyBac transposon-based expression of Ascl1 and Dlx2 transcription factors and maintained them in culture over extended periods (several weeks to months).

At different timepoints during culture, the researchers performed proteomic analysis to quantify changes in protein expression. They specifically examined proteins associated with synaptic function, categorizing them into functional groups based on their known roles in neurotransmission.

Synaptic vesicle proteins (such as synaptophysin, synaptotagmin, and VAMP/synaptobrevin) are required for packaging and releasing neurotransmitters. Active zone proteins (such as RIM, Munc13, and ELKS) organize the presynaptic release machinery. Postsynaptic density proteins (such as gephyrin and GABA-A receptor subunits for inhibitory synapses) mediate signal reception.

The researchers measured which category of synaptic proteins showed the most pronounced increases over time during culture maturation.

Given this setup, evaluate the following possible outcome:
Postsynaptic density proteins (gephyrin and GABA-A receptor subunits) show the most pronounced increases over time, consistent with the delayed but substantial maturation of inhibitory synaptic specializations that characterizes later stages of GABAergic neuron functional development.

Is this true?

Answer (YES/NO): NO